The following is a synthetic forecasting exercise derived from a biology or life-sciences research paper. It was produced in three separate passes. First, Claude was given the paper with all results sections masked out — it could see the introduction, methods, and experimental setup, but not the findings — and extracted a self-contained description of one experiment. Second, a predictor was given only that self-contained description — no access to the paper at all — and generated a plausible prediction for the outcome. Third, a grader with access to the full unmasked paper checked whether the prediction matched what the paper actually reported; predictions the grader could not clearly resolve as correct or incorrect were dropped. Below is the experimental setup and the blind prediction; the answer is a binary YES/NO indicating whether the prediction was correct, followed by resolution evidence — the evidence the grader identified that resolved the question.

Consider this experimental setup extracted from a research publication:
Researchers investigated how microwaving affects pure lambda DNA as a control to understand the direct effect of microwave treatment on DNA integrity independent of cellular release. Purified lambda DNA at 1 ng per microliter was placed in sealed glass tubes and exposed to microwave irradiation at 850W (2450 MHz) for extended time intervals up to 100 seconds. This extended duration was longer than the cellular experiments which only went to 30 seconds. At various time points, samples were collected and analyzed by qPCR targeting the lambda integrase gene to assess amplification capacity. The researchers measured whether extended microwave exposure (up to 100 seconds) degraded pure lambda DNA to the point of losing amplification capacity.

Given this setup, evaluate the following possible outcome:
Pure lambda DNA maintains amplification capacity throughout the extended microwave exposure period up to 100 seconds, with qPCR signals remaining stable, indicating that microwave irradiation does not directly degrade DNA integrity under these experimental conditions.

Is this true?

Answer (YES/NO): NO